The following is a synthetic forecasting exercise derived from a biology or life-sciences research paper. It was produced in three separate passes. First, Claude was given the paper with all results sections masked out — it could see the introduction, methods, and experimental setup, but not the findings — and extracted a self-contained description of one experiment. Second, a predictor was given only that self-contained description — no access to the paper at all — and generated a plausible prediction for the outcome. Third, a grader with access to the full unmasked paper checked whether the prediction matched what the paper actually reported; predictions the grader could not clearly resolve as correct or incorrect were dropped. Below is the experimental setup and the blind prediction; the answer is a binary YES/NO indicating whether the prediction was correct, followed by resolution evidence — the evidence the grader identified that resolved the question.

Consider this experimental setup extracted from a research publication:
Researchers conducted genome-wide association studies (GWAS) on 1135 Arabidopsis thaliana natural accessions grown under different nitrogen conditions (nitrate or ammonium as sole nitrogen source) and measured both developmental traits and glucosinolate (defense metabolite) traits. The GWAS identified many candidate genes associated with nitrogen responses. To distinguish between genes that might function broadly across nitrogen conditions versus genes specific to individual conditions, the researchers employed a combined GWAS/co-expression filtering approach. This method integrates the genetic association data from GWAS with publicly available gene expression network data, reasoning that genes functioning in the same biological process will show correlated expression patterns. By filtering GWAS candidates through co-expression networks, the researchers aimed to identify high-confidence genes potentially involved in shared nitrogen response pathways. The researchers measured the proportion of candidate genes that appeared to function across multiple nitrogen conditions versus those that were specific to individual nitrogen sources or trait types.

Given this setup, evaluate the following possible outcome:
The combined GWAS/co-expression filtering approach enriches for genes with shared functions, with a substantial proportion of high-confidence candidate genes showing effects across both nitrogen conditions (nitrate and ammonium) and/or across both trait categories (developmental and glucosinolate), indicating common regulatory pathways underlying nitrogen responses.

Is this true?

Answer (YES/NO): YES